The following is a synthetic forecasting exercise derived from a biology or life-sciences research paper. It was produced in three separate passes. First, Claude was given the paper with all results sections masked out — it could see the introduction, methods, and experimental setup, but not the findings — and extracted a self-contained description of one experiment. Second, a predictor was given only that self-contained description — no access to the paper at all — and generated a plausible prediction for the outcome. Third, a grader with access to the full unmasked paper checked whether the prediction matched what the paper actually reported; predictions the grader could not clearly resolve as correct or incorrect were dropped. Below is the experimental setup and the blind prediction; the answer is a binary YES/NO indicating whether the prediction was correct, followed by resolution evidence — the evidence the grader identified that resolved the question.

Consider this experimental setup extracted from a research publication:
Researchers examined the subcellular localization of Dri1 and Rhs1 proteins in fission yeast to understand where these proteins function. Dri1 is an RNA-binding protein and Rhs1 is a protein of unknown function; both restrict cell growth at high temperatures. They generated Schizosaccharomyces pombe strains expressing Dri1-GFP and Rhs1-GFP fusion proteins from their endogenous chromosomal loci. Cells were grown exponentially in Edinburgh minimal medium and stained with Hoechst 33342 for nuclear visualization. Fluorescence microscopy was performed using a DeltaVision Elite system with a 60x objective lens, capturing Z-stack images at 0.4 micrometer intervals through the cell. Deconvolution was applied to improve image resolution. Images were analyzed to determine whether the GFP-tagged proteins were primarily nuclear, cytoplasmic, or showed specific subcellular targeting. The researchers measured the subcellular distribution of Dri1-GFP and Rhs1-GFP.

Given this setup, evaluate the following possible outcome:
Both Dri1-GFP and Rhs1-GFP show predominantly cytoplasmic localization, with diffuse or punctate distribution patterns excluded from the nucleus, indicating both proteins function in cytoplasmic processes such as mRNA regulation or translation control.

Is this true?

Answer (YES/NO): NO